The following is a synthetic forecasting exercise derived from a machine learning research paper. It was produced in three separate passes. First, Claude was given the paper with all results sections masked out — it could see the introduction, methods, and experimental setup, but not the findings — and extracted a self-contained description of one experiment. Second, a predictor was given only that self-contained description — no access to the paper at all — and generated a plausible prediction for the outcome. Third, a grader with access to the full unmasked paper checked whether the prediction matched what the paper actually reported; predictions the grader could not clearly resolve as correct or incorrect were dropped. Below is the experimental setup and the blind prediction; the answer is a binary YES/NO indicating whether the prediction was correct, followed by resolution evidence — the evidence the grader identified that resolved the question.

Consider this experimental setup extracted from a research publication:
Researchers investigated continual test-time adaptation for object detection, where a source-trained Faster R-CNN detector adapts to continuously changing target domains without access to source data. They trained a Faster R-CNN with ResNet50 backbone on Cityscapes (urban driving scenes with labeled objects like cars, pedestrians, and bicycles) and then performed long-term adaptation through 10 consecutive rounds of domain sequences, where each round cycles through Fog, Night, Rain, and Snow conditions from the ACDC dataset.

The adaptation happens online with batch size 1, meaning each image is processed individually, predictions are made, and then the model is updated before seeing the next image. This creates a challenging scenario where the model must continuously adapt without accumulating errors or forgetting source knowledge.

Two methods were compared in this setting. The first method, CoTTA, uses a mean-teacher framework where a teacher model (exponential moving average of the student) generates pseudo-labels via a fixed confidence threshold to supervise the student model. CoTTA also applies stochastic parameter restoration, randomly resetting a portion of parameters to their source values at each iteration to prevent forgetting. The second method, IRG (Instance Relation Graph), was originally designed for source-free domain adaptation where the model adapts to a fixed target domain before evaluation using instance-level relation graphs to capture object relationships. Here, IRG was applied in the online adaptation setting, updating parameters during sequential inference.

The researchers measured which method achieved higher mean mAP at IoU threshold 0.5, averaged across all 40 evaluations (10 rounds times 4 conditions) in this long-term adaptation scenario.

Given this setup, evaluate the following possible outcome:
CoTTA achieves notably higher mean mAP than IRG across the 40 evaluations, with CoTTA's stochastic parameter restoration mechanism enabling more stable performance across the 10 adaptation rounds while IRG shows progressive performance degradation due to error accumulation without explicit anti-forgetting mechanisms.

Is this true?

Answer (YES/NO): NO